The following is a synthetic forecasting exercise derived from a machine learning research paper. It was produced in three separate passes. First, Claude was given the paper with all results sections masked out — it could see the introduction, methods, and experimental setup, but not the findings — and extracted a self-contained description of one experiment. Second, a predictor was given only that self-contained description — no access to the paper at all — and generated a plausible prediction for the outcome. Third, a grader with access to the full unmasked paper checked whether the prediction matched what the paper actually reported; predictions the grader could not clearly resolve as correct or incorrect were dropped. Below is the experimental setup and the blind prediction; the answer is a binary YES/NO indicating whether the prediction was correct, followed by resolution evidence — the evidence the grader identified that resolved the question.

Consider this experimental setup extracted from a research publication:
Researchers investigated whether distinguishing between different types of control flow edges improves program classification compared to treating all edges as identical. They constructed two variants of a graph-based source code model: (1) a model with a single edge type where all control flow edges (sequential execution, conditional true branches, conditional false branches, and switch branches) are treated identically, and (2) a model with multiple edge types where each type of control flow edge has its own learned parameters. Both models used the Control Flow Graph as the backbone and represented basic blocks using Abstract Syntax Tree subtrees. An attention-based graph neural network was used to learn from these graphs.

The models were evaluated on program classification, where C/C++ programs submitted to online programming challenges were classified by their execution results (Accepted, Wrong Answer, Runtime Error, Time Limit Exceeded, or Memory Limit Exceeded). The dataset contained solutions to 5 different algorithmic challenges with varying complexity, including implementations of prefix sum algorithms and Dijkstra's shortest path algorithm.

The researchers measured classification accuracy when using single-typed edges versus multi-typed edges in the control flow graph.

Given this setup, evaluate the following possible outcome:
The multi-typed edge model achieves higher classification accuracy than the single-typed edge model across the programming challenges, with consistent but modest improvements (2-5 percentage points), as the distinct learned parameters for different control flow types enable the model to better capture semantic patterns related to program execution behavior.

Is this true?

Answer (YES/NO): NO